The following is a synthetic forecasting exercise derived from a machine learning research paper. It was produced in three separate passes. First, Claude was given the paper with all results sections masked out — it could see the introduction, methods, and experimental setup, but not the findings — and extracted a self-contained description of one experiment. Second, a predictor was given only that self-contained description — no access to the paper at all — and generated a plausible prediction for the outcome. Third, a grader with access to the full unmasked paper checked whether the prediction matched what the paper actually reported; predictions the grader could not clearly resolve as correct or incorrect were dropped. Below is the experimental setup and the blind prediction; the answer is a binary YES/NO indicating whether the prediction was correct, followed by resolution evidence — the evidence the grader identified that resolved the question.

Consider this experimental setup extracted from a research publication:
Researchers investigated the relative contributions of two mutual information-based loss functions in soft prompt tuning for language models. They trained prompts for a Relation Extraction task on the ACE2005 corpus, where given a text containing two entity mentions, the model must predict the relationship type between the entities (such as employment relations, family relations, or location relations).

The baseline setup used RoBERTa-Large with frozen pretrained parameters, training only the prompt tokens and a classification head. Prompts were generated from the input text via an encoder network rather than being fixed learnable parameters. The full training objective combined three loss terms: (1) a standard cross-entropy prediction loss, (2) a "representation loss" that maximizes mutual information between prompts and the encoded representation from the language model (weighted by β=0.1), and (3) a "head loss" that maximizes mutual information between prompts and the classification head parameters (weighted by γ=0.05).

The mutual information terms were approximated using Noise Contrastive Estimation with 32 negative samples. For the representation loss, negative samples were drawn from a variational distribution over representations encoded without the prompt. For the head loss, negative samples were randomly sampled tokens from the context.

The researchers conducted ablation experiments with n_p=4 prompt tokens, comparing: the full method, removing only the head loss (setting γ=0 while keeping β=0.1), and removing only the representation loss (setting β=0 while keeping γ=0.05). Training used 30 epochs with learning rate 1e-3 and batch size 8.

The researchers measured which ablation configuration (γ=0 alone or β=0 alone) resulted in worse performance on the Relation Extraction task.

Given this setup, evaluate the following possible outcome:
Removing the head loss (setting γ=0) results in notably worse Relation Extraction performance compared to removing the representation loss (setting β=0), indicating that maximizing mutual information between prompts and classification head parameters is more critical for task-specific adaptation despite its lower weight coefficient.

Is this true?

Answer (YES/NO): YES